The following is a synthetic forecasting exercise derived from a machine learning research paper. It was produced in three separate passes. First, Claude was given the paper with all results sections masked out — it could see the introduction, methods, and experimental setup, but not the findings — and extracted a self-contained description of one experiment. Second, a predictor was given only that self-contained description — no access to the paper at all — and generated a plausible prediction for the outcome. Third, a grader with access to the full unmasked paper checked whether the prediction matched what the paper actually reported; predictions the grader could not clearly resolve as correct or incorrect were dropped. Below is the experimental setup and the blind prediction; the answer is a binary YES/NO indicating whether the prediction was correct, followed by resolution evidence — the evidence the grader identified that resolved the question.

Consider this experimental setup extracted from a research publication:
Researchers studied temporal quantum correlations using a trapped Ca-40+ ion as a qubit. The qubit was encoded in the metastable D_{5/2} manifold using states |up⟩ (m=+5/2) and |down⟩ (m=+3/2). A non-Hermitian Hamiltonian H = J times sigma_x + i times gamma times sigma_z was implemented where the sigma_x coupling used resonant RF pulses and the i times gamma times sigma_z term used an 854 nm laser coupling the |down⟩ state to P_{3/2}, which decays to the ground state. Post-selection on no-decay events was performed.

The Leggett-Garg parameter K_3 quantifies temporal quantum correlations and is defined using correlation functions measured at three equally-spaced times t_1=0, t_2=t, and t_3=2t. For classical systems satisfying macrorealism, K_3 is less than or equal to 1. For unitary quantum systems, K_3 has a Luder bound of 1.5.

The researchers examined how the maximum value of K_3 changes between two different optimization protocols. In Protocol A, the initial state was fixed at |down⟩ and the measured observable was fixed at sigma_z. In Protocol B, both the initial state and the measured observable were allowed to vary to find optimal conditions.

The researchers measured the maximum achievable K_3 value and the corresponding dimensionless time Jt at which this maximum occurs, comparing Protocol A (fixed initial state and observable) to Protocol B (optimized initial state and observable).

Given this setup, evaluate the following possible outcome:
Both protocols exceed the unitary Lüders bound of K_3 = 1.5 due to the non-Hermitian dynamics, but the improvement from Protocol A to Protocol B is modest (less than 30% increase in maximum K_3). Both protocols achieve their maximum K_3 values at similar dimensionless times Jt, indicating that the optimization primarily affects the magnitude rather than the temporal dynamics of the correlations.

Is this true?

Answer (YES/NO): NO